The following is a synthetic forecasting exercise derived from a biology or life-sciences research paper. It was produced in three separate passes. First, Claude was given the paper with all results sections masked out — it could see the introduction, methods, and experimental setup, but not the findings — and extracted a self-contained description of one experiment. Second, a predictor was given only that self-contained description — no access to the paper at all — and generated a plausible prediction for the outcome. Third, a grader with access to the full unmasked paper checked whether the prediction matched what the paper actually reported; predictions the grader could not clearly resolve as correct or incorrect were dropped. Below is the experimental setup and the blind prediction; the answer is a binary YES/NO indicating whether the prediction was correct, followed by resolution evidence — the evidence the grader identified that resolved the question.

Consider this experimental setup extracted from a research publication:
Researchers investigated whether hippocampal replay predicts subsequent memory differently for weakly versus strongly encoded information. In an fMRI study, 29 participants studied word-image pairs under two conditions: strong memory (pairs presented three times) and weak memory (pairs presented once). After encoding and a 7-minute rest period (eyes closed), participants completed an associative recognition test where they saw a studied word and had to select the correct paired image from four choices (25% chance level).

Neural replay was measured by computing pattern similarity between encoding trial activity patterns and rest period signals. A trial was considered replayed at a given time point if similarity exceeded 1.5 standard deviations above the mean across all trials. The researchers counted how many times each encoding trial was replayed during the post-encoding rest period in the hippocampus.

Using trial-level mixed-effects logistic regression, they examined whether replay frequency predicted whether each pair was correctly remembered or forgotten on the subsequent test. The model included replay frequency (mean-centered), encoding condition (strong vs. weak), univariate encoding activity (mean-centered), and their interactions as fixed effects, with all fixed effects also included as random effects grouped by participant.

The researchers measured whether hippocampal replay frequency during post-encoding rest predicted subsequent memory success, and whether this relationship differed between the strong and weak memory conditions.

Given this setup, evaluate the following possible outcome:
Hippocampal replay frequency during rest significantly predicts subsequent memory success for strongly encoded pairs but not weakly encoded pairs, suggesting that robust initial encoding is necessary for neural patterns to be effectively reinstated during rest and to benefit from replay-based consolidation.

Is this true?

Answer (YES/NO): NO